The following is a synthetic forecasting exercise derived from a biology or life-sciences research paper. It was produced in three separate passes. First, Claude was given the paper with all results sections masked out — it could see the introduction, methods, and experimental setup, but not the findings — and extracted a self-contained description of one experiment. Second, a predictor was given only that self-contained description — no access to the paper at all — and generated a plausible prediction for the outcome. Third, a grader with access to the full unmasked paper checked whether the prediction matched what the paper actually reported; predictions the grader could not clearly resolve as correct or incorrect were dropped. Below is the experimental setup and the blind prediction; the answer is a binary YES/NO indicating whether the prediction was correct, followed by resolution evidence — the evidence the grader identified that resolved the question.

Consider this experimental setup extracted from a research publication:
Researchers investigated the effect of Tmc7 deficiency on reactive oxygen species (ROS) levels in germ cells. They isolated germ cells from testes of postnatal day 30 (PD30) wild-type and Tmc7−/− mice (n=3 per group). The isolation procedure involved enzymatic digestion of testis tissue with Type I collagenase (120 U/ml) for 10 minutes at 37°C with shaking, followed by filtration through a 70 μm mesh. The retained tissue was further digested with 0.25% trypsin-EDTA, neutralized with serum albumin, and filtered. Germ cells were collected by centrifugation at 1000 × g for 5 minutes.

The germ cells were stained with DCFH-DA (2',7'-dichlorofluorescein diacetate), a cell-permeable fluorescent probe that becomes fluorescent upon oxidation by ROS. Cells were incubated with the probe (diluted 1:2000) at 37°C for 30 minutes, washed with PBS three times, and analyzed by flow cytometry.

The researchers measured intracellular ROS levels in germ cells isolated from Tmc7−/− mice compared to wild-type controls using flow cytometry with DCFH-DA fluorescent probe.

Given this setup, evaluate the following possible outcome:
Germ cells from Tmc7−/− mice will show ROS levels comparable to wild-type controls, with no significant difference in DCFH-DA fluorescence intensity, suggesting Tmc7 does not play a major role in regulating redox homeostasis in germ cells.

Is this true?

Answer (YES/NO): NO